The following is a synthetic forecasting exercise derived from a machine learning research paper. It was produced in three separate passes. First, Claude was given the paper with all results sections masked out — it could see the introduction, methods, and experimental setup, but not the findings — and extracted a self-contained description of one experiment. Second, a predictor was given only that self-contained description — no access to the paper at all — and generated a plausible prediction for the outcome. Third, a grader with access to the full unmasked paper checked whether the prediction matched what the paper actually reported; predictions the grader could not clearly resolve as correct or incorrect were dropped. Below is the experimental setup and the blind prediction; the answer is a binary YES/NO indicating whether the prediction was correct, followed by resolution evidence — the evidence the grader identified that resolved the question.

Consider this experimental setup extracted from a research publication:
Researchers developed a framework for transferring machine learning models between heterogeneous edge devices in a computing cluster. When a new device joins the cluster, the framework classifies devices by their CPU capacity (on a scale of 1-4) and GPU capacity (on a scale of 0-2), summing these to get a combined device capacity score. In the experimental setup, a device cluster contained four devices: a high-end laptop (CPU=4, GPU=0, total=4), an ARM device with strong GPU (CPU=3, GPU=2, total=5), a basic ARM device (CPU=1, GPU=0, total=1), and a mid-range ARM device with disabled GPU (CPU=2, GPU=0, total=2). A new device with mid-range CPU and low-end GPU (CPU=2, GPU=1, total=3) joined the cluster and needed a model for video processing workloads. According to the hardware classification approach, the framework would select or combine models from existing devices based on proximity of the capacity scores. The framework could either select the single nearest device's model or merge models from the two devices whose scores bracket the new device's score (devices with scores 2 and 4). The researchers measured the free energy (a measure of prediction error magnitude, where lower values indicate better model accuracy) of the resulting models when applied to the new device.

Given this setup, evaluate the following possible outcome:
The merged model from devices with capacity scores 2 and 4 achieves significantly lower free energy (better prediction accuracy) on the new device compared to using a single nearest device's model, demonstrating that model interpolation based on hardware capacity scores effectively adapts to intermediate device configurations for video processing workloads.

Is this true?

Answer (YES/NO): NO